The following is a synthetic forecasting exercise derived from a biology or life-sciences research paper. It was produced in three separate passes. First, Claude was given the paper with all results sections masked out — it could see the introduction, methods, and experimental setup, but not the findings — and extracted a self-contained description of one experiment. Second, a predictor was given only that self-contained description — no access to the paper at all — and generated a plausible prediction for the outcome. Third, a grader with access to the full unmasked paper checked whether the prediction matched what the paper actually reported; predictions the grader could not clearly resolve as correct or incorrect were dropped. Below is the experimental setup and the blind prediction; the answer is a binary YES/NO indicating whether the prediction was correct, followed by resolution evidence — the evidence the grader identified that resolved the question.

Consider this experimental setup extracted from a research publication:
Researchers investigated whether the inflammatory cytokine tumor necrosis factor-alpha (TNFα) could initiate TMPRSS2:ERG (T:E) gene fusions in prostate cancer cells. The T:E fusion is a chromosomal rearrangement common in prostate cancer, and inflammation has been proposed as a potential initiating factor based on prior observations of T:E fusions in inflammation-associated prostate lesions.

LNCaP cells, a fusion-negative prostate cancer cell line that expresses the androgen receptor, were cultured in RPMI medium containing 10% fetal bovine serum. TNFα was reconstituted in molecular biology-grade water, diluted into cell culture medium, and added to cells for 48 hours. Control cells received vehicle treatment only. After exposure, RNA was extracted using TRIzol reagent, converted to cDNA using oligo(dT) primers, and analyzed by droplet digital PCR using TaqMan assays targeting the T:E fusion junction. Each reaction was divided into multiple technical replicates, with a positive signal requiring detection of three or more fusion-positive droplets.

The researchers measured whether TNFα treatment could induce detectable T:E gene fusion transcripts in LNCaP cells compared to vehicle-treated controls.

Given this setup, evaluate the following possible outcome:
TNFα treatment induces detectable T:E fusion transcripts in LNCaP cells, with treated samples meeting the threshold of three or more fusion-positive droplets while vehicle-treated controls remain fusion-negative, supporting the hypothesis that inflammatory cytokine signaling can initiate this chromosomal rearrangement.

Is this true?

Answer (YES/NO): NO